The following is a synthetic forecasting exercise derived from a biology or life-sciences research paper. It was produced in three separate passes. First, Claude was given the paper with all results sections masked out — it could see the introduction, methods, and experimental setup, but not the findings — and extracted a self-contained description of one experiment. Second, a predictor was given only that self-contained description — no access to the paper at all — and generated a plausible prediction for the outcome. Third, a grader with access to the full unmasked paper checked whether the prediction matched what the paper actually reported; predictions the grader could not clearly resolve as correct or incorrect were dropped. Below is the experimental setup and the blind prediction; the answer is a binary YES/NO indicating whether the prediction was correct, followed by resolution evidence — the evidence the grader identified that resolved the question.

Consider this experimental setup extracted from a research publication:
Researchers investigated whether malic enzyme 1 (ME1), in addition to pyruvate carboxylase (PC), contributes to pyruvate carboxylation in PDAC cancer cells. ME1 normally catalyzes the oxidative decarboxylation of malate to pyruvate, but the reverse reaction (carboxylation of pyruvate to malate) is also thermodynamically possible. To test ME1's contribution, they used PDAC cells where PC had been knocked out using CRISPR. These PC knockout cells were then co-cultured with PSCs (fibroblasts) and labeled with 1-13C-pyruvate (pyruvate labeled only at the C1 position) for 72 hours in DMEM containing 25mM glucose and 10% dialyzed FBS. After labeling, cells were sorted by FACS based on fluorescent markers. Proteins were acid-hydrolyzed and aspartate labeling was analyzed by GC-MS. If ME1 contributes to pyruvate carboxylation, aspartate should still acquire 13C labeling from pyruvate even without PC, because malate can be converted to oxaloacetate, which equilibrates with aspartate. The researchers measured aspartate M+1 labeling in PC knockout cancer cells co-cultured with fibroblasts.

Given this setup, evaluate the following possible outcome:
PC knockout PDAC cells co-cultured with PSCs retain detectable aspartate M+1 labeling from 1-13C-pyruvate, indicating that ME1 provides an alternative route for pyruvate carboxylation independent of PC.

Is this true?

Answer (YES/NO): YES